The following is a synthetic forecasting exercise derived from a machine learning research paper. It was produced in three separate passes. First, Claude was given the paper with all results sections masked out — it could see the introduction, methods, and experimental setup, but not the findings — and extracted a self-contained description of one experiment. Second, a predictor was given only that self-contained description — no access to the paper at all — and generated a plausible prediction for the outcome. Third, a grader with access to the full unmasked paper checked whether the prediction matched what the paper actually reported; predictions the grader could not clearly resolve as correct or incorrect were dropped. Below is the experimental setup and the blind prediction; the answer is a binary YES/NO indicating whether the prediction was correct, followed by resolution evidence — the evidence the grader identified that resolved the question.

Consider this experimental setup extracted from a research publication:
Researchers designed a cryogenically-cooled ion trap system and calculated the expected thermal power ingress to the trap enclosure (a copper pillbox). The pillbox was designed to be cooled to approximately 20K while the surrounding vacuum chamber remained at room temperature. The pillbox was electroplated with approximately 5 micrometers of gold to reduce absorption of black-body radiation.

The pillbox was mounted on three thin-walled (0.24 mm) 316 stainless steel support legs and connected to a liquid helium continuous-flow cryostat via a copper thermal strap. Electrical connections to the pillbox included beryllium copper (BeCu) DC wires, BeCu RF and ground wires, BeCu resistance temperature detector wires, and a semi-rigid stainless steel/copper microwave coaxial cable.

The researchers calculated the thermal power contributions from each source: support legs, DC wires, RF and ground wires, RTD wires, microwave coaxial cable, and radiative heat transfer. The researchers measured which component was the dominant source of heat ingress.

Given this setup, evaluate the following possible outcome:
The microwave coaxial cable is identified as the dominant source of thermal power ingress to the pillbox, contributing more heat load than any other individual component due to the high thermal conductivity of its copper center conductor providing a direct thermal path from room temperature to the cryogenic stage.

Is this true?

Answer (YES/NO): NO